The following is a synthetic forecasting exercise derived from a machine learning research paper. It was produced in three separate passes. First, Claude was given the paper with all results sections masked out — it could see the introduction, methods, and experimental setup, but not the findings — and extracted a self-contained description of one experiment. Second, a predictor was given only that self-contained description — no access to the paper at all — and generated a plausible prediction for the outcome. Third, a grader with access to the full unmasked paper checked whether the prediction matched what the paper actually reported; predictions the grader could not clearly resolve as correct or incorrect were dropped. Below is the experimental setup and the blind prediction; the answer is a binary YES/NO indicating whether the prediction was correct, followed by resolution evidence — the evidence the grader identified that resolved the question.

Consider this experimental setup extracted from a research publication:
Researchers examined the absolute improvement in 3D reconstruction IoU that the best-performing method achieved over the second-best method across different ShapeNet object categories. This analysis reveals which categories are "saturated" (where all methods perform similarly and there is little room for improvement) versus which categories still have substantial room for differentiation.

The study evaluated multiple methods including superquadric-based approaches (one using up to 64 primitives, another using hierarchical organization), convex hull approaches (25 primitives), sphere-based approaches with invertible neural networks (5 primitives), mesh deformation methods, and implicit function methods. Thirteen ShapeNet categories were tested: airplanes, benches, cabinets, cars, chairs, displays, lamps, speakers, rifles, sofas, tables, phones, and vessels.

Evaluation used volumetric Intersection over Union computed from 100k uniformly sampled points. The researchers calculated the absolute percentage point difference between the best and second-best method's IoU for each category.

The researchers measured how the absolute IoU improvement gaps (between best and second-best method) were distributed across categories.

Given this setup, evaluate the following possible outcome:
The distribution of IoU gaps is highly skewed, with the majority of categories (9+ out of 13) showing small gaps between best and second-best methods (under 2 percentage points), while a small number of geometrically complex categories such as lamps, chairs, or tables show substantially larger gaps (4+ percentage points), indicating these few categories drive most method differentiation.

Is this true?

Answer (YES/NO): NO